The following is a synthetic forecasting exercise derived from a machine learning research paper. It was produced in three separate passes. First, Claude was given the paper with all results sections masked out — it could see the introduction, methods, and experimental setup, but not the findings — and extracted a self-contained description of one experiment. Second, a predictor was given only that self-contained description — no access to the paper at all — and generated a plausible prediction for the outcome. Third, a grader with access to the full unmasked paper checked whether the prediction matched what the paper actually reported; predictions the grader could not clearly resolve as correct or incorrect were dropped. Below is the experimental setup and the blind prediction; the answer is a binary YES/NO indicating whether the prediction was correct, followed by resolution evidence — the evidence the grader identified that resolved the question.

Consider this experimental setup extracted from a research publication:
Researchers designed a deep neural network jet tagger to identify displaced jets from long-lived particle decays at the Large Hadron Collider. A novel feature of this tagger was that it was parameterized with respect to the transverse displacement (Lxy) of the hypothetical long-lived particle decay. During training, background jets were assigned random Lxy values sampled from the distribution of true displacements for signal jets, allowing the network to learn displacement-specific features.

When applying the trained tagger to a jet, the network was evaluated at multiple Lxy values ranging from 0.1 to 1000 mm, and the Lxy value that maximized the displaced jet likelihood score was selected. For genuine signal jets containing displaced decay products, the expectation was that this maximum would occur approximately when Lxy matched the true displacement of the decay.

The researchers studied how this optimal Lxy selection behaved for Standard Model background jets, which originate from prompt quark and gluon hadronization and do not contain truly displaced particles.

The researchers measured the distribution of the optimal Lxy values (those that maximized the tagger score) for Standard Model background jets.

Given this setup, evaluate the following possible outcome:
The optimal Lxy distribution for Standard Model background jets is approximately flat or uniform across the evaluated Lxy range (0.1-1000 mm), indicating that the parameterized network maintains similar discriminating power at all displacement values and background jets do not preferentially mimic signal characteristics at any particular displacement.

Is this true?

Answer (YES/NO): YES